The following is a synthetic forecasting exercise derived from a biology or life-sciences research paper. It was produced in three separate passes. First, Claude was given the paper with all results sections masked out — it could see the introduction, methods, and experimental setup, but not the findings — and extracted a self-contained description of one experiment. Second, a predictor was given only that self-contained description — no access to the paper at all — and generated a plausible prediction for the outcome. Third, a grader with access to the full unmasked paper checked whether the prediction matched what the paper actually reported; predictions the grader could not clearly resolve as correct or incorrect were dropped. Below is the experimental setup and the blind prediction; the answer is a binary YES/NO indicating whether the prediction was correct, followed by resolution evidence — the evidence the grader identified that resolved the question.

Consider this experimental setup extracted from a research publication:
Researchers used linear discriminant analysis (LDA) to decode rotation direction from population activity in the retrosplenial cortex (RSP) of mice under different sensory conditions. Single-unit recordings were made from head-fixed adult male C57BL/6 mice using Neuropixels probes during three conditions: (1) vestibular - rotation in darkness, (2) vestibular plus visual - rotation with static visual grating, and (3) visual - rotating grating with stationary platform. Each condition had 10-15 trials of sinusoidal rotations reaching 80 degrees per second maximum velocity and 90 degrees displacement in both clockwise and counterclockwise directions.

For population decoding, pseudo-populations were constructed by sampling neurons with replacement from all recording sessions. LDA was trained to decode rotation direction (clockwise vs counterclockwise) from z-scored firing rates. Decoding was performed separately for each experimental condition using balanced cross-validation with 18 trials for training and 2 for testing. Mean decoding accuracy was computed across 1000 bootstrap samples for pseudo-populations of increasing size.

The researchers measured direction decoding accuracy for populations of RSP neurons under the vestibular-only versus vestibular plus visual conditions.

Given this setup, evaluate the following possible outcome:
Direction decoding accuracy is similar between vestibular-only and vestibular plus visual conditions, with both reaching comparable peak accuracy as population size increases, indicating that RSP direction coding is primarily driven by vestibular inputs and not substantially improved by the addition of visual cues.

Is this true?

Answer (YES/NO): NO